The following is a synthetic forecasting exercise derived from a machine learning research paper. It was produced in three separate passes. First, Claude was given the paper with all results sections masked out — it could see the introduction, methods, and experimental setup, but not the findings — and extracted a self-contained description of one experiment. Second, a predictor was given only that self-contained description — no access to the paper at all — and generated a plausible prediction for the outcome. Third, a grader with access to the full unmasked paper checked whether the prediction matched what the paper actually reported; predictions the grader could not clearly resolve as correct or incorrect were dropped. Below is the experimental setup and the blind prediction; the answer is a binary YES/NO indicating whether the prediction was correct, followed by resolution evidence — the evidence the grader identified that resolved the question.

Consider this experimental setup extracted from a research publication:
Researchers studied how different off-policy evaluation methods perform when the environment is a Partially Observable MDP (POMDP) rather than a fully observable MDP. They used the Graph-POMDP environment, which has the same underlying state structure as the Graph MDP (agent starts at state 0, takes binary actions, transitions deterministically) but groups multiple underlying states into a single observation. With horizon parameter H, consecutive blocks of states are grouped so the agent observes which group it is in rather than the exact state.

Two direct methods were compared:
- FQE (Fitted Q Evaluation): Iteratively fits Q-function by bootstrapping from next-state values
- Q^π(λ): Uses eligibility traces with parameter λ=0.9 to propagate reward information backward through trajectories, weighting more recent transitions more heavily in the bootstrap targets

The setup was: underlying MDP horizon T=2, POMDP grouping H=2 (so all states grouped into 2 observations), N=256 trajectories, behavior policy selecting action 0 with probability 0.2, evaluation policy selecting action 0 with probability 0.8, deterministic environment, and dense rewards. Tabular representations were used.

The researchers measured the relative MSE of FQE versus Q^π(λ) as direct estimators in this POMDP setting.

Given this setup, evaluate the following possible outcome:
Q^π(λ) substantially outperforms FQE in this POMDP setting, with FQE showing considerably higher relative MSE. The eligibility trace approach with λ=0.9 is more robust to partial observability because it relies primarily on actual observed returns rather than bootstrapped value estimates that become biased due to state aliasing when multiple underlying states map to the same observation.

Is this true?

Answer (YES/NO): YES